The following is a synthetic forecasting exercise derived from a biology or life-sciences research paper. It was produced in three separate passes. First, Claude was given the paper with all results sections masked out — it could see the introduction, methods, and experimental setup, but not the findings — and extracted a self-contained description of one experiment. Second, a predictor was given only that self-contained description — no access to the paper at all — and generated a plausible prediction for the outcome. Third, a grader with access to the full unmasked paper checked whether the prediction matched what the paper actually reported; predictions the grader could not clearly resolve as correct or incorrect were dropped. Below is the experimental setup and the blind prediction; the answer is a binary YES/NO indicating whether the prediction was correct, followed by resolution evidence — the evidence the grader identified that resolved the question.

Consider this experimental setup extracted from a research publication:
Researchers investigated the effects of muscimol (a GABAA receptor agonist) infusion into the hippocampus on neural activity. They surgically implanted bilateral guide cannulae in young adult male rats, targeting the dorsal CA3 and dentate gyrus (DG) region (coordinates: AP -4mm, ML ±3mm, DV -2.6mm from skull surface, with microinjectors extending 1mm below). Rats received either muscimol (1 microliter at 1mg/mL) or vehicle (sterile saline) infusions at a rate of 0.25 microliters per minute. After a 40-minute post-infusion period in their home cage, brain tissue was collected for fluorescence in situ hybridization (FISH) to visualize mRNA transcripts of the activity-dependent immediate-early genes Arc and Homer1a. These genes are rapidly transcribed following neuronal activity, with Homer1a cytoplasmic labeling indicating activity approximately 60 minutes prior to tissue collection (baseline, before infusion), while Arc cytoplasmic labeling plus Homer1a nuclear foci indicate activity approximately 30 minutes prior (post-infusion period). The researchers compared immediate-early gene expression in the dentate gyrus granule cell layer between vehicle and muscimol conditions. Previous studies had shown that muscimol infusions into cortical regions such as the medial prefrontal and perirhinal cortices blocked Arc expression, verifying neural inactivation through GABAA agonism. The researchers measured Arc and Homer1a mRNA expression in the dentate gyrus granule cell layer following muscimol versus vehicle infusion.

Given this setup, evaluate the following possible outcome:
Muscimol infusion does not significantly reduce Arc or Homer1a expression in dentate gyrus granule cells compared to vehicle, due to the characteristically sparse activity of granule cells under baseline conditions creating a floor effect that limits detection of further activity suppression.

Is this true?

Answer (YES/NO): NO